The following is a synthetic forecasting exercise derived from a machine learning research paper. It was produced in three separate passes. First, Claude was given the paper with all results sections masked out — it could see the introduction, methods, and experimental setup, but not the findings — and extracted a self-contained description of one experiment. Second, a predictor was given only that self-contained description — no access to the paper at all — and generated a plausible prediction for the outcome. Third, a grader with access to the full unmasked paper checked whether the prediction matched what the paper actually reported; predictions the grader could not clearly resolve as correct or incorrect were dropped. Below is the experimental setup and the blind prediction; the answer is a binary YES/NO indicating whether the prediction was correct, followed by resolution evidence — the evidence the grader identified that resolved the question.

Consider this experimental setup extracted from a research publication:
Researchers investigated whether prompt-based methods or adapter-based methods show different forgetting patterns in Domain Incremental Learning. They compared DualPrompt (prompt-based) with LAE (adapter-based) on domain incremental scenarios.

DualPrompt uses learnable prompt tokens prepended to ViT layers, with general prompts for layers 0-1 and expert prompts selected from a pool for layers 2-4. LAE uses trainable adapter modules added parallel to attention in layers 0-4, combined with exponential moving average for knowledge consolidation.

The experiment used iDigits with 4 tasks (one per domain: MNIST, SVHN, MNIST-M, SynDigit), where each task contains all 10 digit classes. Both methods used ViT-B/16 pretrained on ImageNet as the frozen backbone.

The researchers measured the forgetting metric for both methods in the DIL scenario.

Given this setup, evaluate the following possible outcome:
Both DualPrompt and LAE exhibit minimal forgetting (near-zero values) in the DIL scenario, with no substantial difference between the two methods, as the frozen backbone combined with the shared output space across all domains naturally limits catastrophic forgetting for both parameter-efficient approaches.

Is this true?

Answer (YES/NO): NO